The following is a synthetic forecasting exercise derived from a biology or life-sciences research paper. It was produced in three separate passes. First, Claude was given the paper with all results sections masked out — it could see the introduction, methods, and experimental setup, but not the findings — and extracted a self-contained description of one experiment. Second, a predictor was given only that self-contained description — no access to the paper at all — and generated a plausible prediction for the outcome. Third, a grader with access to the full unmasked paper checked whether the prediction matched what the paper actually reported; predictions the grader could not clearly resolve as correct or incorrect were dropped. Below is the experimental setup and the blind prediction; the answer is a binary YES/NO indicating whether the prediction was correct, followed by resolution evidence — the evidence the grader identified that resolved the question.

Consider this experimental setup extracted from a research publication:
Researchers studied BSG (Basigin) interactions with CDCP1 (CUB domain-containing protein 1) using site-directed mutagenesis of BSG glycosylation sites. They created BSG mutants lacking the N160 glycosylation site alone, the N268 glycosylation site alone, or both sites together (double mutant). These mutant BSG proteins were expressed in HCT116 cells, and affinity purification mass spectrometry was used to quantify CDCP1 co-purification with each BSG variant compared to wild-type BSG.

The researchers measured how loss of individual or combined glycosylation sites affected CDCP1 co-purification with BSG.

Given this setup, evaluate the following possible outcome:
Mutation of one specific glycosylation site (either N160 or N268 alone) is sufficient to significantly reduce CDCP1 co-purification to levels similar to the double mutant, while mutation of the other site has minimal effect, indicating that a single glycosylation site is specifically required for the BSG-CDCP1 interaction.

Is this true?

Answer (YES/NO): NO